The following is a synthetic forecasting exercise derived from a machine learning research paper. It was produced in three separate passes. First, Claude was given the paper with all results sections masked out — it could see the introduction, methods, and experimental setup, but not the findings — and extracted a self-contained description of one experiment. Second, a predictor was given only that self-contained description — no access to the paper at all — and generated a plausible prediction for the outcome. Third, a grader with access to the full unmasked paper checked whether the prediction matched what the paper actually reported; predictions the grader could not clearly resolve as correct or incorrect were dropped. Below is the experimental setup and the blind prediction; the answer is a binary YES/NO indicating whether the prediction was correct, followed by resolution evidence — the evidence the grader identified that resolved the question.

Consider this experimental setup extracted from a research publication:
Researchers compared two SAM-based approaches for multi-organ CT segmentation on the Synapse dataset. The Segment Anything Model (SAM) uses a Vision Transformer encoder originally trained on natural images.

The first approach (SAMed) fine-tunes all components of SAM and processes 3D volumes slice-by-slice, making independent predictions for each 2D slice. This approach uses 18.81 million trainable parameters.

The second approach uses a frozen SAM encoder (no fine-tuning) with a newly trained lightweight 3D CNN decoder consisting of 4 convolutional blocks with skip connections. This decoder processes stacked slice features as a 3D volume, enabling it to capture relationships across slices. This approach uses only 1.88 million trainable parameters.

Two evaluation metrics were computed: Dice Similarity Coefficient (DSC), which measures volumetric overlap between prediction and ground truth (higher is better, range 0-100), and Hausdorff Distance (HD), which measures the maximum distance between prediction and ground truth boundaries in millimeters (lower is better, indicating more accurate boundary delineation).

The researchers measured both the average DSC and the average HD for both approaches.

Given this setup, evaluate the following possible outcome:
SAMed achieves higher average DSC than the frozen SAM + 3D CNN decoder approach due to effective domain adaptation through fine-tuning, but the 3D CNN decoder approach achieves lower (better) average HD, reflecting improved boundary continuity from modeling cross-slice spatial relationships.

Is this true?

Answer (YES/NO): YES